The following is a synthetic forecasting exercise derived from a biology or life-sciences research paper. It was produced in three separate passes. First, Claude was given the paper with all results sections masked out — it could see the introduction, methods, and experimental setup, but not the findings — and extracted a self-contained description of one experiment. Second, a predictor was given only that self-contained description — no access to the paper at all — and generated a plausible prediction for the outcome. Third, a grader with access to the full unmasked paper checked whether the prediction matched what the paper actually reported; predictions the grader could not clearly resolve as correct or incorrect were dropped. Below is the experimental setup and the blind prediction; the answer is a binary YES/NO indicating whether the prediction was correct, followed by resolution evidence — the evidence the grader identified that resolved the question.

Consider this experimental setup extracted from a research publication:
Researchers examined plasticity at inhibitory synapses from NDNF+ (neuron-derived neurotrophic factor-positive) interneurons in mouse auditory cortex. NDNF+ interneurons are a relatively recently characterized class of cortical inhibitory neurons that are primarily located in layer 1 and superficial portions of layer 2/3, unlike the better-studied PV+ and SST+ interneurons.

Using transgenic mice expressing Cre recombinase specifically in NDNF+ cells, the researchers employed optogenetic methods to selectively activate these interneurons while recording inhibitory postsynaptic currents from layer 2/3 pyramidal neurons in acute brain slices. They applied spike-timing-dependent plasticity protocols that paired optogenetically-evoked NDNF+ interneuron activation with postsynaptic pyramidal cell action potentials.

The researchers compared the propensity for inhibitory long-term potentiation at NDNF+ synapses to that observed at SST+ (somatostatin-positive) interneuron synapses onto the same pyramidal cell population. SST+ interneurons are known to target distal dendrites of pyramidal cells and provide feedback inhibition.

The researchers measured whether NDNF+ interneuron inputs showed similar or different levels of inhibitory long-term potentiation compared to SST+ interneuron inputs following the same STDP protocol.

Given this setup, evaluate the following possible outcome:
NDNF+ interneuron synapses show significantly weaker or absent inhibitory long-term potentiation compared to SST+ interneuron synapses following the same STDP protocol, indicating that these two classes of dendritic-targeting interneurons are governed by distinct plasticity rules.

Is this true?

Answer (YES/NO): YES